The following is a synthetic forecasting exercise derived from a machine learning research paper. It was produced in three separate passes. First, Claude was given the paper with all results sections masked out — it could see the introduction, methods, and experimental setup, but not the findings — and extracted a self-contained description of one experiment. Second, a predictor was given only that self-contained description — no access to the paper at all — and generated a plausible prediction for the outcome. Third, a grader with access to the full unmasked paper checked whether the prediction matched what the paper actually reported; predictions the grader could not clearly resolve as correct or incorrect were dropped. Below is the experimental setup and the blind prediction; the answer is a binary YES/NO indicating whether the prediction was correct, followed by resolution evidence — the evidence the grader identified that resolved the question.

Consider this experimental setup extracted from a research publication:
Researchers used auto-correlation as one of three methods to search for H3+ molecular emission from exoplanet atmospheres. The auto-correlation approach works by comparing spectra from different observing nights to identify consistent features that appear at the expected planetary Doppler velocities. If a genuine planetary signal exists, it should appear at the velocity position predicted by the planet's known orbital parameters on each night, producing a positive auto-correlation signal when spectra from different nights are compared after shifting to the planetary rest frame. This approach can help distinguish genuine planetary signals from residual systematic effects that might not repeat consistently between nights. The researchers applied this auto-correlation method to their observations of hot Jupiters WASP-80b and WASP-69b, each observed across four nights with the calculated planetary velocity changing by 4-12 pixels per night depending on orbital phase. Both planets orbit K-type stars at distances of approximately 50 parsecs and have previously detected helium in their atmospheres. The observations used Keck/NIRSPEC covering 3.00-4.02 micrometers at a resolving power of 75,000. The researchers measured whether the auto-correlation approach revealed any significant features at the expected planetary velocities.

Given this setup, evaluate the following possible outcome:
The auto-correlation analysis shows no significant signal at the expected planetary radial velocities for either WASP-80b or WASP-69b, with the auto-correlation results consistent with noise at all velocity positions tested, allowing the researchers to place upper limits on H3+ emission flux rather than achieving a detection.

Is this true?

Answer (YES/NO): YES